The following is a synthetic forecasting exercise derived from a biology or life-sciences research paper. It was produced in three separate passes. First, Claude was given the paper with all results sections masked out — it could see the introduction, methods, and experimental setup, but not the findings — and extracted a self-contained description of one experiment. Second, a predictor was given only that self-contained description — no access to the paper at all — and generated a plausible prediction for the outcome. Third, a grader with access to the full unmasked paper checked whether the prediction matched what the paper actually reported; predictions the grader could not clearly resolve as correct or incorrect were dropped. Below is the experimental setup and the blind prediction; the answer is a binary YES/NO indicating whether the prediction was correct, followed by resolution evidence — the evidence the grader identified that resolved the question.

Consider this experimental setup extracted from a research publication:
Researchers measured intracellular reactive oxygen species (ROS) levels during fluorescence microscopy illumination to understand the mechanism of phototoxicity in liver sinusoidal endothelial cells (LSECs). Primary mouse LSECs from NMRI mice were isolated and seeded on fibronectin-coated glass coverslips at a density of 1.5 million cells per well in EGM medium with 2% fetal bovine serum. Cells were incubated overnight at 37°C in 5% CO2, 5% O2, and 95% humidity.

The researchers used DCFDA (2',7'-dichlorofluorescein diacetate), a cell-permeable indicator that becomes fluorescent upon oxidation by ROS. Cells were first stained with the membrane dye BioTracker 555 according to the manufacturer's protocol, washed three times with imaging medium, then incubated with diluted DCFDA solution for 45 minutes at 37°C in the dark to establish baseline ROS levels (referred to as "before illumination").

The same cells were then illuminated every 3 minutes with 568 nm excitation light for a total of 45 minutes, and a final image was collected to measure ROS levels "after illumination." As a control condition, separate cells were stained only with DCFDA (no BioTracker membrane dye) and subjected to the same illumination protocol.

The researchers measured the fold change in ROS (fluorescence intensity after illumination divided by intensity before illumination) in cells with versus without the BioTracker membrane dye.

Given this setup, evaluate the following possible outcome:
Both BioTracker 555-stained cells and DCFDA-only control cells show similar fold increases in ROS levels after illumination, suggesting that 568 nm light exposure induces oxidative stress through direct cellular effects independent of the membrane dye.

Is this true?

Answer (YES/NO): NO